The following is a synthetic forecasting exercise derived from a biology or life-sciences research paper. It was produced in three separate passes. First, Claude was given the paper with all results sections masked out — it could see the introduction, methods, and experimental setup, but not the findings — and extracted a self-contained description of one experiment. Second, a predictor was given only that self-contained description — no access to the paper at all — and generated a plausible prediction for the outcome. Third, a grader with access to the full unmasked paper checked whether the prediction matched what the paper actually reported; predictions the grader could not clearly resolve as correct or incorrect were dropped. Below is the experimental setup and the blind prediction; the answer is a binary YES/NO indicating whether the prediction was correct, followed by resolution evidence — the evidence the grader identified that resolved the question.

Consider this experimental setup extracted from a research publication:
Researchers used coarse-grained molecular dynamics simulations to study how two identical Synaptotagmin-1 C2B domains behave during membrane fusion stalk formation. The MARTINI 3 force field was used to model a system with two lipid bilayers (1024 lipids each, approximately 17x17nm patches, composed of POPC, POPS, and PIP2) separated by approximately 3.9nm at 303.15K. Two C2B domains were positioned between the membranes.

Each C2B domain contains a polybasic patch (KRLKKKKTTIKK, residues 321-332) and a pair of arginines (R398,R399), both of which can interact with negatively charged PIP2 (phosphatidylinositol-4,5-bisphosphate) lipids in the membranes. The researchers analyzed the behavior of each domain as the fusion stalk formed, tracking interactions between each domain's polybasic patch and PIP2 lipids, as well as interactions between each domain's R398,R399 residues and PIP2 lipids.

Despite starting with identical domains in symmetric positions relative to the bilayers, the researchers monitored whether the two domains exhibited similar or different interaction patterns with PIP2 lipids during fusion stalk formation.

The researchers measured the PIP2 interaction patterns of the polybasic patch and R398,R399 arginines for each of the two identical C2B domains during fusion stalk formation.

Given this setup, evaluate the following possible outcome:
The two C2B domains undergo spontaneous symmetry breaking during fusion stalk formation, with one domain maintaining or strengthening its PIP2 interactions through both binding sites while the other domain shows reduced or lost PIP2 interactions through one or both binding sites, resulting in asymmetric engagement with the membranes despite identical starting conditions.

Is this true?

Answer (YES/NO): YES